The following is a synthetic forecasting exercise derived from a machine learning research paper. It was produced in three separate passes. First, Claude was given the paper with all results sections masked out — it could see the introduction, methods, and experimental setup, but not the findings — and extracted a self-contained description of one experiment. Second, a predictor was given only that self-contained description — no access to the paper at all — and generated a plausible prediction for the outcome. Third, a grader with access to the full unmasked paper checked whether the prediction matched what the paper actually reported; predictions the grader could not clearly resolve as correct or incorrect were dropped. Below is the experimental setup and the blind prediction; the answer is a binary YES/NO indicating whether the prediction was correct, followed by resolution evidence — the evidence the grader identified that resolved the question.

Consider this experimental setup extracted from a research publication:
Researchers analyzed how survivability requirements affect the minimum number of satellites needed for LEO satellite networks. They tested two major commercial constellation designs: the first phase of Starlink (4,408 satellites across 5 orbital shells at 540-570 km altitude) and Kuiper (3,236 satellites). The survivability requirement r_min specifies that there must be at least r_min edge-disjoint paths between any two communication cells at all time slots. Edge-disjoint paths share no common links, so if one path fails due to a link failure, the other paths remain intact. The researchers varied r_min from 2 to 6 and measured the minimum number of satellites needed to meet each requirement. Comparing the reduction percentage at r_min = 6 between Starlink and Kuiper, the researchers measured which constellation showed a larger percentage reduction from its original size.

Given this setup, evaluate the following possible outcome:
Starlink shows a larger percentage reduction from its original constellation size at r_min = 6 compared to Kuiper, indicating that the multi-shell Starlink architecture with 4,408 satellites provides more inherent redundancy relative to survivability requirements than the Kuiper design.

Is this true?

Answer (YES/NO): NO